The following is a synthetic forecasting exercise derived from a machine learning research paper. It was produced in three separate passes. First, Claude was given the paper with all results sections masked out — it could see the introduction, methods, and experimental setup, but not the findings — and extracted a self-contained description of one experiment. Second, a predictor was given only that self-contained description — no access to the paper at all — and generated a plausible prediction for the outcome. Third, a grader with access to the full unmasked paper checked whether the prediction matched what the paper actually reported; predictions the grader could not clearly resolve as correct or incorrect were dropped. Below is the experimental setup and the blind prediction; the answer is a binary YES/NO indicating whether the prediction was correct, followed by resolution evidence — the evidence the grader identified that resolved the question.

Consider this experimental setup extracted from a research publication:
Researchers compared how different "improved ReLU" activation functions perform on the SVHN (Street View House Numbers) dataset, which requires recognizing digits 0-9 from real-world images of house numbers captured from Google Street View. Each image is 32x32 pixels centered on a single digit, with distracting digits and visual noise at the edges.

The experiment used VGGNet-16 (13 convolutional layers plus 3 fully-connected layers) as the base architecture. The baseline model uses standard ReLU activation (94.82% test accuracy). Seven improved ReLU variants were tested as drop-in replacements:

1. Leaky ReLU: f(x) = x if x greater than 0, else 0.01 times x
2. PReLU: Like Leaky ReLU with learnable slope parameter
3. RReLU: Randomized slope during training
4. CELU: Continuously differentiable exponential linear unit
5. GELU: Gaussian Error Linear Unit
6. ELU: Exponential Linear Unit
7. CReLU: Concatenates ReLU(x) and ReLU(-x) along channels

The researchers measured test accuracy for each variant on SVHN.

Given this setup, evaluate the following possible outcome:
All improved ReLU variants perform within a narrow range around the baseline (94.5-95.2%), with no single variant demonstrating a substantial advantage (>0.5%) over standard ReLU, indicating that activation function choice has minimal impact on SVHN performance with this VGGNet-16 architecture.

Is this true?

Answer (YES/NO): NO